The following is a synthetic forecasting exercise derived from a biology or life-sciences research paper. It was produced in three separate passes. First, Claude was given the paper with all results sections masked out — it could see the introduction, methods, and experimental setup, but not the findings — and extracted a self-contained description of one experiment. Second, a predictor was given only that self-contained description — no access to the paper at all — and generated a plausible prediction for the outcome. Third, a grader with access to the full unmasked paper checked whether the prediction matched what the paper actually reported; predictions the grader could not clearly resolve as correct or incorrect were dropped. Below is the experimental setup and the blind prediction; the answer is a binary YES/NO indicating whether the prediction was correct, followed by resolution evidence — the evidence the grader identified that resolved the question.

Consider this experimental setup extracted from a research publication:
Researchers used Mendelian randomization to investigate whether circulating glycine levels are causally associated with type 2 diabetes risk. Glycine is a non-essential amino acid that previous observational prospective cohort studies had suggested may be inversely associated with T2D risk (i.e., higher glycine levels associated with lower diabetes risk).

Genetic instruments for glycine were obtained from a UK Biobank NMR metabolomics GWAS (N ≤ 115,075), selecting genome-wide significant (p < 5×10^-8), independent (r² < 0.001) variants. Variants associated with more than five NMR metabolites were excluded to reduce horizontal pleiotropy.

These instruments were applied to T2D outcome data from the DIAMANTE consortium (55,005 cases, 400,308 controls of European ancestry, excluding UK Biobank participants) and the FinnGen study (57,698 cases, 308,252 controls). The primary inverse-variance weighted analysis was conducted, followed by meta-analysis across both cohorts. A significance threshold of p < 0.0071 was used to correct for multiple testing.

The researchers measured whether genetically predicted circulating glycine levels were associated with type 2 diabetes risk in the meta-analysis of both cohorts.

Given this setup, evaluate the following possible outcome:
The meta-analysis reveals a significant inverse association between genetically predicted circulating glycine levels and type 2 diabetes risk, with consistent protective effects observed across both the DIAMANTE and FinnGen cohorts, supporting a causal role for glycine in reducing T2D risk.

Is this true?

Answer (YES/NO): NO